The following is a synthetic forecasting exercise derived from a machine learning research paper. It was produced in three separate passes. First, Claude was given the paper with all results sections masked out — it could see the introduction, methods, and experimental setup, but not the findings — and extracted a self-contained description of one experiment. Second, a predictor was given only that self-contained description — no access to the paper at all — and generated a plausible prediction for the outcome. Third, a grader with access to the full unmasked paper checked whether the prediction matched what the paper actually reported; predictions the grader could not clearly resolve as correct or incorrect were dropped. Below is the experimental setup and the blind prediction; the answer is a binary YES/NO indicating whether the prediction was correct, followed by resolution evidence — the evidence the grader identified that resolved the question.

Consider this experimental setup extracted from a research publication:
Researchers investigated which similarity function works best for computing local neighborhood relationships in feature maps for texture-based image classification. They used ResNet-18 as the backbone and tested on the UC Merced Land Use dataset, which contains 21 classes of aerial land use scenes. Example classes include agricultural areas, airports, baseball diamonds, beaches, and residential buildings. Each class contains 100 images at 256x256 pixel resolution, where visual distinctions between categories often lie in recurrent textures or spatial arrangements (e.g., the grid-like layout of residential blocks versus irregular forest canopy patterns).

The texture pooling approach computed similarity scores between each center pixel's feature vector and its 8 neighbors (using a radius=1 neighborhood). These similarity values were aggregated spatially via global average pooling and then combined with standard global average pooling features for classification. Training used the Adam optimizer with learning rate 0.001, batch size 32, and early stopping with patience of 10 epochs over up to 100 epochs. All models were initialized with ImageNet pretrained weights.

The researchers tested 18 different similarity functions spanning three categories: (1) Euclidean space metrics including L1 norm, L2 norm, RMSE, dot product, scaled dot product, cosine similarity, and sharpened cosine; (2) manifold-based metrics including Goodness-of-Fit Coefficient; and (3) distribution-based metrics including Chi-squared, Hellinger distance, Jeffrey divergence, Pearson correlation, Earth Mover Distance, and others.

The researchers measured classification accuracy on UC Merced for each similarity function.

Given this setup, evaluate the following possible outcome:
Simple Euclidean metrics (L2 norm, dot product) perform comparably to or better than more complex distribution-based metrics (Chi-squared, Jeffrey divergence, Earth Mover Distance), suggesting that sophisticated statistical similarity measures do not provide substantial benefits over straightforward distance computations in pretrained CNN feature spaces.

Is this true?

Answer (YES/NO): YES